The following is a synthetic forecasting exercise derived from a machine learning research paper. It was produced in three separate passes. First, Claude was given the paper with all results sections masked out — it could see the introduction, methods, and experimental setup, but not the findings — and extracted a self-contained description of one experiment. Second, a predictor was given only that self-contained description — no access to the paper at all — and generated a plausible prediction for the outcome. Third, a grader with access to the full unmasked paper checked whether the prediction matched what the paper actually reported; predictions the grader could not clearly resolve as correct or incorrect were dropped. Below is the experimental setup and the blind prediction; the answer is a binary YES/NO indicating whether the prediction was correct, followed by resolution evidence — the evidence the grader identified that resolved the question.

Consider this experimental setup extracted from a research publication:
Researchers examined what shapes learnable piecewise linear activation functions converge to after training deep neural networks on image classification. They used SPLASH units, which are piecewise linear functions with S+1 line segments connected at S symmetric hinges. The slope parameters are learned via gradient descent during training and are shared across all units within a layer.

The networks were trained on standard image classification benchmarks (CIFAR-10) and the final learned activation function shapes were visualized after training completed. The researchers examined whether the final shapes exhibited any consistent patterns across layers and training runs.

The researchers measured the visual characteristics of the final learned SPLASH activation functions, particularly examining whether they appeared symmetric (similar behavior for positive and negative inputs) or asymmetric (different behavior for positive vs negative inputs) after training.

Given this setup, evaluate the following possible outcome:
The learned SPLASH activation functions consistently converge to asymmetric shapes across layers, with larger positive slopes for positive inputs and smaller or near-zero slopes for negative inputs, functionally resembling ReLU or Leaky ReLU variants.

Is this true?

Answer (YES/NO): NO